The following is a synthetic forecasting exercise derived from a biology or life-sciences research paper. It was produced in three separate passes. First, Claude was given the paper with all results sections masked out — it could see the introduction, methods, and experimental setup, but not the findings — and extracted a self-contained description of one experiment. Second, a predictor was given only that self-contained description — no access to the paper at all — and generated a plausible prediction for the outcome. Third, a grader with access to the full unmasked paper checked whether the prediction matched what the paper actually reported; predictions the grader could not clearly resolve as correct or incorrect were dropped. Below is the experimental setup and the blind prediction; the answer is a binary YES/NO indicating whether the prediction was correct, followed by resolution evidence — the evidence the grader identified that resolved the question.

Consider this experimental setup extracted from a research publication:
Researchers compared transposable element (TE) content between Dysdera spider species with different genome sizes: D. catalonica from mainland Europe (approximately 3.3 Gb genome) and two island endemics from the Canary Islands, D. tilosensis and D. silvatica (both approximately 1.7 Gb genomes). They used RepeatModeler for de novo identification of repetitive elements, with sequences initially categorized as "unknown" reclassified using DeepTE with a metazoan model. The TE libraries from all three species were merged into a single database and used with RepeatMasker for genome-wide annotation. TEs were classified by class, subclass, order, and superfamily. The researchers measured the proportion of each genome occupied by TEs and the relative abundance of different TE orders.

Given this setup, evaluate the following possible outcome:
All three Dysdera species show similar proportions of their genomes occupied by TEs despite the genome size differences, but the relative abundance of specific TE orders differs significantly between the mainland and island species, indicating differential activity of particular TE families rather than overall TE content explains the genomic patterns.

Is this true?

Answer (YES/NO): YES